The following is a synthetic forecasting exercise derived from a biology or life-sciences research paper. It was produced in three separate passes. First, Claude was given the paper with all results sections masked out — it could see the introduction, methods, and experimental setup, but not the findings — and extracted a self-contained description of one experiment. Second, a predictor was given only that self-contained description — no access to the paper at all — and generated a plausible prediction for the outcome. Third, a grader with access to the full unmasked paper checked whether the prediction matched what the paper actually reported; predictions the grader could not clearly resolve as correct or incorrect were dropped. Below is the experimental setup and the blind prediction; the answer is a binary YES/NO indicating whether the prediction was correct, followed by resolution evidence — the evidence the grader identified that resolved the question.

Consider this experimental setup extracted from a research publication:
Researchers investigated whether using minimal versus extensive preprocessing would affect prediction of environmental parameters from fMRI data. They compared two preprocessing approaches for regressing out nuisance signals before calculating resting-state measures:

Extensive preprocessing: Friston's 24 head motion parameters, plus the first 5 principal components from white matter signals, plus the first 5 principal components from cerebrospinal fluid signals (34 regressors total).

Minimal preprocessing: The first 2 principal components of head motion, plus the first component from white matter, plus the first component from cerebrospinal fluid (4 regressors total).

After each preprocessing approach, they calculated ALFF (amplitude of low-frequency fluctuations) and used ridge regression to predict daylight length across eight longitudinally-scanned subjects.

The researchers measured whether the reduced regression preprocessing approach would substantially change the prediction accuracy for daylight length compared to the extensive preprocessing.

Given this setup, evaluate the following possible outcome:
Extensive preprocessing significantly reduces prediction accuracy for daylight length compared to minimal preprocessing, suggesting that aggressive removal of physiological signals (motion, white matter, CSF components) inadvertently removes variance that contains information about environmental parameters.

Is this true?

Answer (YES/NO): NO